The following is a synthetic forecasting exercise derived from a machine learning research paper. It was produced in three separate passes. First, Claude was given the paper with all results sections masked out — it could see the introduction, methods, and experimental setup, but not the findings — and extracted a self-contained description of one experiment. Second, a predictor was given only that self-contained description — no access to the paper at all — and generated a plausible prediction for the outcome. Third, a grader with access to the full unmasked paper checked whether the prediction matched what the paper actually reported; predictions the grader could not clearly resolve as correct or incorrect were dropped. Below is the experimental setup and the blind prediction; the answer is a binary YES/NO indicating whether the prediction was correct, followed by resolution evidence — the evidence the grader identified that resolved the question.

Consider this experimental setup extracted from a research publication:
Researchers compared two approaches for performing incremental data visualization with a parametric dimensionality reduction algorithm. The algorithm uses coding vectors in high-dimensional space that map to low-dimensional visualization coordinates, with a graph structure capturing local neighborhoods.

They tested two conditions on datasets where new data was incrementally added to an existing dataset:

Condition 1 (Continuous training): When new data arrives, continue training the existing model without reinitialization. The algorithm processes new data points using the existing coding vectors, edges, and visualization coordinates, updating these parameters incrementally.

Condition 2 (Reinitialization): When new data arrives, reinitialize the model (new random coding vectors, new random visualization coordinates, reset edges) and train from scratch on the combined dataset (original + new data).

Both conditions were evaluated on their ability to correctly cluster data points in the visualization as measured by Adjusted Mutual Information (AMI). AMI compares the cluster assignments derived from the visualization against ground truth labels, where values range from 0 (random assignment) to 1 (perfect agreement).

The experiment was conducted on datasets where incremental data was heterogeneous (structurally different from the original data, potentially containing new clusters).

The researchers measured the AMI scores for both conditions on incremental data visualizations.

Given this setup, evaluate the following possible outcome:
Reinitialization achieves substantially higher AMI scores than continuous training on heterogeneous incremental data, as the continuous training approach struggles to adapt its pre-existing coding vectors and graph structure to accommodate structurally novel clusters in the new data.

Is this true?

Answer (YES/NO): NO